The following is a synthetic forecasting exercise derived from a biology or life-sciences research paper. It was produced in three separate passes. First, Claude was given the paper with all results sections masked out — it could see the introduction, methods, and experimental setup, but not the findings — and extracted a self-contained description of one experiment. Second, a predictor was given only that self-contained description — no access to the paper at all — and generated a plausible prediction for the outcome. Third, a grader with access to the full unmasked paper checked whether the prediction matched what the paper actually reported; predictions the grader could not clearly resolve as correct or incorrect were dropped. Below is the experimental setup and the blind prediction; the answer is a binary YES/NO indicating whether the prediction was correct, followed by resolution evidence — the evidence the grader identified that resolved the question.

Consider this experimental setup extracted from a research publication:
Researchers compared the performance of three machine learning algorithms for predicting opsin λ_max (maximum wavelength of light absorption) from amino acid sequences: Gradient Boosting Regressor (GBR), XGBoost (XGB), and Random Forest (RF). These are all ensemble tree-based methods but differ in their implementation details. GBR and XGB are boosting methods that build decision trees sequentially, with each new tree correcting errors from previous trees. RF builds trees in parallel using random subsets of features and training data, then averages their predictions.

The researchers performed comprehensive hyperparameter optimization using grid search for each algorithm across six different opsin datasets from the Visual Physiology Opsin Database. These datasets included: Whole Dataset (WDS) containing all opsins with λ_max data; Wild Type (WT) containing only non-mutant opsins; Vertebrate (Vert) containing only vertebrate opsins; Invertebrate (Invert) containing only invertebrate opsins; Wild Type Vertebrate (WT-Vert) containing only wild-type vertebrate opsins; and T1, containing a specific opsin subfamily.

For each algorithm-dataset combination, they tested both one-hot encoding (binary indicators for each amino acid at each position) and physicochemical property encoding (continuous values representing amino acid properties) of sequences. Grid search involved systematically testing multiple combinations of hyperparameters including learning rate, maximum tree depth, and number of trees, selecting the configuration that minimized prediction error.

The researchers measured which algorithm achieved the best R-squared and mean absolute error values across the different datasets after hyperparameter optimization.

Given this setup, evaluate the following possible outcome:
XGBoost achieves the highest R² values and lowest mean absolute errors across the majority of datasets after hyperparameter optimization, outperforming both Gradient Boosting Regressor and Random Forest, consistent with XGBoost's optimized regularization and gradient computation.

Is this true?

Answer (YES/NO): NO